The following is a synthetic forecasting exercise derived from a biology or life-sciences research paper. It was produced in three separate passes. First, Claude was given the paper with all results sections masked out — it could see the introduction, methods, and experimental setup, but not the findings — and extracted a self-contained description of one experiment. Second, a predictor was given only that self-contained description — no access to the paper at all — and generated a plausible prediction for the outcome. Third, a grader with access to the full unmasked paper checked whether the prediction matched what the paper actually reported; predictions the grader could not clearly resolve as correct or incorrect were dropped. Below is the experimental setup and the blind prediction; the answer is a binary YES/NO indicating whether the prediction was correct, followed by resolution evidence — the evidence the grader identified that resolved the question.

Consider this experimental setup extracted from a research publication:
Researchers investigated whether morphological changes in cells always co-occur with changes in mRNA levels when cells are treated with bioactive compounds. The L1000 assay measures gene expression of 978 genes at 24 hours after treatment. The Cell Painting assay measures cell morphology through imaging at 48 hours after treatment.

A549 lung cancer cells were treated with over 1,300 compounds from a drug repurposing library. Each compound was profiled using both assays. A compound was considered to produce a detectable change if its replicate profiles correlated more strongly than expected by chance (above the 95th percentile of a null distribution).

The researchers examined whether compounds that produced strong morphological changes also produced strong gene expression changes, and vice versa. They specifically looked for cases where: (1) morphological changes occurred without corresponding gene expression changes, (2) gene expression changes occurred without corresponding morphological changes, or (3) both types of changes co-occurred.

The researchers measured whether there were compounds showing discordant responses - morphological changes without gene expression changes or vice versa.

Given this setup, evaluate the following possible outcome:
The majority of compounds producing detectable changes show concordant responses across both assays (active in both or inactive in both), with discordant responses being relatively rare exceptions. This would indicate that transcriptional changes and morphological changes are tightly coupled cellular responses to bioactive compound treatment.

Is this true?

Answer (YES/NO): NO